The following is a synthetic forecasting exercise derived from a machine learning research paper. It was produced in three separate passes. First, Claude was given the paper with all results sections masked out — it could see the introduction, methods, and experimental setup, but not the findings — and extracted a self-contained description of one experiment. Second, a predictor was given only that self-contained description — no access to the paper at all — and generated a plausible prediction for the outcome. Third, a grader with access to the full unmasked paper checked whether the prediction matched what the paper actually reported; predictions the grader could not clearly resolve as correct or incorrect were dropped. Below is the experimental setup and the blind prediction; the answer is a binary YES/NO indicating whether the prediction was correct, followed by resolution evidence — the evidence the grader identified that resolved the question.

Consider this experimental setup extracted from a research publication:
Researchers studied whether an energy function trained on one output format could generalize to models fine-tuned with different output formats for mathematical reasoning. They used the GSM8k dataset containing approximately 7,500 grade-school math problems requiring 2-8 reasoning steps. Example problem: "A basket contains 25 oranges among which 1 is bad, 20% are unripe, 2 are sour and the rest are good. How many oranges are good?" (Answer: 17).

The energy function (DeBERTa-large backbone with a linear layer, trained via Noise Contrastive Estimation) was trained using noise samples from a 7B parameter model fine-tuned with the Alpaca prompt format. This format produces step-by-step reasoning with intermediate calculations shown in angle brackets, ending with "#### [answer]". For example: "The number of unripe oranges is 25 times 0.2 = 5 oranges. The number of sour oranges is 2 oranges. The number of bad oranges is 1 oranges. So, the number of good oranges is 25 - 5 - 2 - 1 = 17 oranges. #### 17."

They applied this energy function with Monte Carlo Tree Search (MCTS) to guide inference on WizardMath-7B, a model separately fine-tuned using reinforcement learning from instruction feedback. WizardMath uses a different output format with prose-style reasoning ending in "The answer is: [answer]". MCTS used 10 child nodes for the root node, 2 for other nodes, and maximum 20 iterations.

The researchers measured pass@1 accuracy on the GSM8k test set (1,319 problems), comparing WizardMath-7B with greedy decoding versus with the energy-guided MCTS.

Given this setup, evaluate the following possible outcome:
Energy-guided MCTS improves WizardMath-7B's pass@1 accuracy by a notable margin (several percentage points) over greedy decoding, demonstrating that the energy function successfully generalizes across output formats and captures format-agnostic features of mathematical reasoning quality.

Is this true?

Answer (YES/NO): NO